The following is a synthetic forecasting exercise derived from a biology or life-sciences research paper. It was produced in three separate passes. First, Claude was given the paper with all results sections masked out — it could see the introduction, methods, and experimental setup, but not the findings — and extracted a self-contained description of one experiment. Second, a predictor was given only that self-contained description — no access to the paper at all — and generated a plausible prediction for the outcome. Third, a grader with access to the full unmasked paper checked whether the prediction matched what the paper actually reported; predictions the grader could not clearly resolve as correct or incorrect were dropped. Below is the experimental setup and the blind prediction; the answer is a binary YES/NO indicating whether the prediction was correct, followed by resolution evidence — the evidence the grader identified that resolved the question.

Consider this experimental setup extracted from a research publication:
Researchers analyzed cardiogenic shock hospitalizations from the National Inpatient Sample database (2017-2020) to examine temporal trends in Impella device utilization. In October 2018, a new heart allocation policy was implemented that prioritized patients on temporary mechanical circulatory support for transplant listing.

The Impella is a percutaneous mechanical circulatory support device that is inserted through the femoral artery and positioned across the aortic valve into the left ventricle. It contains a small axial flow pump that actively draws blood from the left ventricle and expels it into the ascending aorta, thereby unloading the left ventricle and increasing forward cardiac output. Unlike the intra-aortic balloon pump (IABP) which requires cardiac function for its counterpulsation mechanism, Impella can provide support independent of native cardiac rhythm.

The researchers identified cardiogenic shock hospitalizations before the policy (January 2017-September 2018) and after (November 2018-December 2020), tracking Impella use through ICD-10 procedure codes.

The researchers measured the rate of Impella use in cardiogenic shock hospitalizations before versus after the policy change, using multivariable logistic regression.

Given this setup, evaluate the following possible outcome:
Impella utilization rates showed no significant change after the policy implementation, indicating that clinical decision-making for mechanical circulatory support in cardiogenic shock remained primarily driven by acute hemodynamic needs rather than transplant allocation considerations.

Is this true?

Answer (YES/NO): YES